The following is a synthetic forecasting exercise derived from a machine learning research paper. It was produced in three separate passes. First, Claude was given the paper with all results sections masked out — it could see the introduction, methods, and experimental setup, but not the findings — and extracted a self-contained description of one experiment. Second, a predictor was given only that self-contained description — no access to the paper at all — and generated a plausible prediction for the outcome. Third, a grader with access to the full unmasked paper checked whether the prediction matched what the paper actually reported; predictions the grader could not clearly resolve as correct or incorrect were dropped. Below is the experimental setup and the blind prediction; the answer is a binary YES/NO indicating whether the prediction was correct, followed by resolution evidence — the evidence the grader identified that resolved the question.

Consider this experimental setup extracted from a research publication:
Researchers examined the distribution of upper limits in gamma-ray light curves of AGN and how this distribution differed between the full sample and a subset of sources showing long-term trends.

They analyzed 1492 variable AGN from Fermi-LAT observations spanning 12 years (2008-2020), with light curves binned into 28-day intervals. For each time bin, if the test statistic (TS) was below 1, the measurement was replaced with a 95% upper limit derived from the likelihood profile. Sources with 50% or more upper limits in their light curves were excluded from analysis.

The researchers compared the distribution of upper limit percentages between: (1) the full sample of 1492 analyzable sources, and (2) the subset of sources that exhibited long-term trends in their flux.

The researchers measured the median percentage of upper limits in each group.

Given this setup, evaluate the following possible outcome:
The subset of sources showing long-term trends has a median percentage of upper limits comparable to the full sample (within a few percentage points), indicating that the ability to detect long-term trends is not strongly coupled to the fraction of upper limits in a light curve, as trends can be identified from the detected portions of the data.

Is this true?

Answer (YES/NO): NO